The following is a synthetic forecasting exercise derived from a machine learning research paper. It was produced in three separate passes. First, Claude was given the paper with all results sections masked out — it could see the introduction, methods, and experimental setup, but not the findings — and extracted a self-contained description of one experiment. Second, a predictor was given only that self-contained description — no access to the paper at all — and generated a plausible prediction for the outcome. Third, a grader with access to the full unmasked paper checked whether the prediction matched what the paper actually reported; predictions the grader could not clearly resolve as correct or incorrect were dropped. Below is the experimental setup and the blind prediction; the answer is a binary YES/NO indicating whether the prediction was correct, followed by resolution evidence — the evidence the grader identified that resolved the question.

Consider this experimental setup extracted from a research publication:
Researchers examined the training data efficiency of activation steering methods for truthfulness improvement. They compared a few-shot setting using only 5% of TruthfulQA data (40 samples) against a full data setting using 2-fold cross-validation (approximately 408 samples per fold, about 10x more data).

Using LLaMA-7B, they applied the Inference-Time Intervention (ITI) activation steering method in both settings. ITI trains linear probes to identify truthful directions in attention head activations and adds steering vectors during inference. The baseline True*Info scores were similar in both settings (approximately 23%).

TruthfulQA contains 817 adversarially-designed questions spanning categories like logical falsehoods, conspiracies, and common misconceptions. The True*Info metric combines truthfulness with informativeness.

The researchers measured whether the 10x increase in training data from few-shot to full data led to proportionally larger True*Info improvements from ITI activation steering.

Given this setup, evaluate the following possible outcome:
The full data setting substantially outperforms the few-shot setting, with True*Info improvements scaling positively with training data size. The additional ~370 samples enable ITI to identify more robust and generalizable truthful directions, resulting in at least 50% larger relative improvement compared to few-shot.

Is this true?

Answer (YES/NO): NO